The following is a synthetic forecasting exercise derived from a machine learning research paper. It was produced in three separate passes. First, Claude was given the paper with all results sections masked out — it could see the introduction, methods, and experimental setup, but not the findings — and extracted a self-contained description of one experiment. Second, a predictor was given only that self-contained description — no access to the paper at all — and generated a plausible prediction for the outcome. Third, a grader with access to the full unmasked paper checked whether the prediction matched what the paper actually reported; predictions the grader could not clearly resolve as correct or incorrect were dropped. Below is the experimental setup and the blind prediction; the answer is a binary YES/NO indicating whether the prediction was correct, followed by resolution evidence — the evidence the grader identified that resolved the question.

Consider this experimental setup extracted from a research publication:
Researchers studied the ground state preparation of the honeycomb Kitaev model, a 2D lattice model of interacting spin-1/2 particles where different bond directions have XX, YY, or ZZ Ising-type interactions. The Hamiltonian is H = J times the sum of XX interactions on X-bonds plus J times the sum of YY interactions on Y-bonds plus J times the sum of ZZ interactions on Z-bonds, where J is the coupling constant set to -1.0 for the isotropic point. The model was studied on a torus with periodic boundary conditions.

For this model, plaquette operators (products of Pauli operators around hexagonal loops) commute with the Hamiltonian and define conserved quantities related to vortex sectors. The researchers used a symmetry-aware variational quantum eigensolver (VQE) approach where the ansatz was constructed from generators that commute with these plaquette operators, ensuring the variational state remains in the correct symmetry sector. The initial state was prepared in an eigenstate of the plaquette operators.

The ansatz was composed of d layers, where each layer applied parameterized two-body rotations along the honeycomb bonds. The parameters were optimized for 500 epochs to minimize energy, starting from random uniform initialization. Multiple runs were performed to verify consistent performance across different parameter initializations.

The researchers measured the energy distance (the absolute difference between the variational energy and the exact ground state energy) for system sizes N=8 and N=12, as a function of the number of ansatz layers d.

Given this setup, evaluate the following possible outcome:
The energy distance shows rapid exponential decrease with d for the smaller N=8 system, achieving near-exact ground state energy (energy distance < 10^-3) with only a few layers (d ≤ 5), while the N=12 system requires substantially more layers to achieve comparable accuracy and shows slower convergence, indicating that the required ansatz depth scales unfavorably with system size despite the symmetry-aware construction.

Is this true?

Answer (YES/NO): NO